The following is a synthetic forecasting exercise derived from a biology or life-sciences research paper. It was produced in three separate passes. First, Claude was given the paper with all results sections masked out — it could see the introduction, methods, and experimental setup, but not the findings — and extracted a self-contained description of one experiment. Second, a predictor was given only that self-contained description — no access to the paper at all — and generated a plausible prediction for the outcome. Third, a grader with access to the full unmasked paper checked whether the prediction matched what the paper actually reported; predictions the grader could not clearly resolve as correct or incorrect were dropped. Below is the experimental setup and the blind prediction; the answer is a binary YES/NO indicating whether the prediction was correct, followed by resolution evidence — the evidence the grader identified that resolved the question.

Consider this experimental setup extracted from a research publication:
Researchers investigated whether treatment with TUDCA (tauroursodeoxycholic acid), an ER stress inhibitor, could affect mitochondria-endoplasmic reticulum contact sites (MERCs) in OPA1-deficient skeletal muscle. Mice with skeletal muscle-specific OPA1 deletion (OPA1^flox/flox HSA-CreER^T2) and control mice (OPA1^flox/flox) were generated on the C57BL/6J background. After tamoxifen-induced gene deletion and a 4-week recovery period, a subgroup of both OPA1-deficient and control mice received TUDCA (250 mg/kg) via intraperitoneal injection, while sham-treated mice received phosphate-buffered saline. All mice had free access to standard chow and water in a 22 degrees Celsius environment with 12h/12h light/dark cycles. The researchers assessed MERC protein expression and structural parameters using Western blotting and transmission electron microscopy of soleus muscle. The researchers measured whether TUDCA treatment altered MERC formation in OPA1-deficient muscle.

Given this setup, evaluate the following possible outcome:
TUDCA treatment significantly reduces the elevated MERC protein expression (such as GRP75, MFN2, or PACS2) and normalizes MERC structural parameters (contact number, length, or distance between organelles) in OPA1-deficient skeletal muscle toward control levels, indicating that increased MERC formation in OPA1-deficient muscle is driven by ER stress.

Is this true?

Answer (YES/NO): NO